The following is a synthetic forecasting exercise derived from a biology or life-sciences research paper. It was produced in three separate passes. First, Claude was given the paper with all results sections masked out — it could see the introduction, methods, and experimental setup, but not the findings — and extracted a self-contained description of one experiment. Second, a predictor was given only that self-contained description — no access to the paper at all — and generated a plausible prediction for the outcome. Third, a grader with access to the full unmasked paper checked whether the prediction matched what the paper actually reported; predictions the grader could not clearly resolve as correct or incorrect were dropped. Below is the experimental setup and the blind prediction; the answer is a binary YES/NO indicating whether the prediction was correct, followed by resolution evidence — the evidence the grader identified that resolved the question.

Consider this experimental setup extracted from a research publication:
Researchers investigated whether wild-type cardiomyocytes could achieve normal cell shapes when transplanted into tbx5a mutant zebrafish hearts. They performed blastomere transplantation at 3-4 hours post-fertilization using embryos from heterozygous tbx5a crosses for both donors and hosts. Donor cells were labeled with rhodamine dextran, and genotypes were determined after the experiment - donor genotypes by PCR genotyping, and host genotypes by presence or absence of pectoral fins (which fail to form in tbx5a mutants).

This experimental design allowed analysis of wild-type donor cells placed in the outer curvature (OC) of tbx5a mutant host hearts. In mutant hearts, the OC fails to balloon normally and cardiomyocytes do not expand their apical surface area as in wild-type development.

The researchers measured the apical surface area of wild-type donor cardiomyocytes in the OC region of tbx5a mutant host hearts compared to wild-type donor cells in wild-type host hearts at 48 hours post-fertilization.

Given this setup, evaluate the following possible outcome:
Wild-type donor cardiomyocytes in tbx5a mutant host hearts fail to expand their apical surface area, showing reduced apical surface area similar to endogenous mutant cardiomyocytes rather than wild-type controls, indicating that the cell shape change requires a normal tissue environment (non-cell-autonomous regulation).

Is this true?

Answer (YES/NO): NO